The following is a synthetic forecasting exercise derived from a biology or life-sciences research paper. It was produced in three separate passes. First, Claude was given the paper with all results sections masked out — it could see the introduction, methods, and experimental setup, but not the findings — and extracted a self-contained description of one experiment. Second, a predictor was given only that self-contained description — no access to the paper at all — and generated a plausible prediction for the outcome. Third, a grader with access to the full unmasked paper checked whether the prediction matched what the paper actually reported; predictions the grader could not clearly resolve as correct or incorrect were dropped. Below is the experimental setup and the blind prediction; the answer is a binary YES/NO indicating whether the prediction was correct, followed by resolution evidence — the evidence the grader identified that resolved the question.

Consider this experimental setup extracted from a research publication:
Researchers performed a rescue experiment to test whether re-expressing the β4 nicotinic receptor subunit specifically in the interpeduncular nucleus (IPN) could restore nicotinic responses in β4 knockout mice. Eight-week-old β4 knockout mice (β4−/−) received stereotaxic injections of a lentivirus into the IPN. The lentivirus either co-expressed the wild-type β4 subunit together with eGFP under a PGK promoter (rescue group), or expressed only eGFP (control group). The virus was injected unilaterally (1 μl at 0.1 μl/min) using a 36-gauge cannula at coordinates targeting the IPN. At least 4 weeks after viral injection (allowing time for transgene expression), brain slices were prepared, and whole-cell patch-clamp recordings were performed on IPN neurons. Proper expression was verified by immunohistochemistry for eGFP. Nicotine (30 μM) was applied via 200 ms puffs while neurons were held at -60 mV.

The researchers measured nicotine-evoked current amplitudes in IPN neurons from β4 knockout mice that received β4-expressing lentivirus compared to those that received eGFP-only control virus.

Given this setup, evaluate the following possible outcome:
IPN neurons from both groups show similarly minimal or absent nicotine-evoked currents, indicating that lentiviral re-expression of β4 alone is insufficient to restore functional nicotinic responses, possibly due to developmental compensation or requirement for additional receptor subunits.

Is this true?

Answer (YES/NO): NO